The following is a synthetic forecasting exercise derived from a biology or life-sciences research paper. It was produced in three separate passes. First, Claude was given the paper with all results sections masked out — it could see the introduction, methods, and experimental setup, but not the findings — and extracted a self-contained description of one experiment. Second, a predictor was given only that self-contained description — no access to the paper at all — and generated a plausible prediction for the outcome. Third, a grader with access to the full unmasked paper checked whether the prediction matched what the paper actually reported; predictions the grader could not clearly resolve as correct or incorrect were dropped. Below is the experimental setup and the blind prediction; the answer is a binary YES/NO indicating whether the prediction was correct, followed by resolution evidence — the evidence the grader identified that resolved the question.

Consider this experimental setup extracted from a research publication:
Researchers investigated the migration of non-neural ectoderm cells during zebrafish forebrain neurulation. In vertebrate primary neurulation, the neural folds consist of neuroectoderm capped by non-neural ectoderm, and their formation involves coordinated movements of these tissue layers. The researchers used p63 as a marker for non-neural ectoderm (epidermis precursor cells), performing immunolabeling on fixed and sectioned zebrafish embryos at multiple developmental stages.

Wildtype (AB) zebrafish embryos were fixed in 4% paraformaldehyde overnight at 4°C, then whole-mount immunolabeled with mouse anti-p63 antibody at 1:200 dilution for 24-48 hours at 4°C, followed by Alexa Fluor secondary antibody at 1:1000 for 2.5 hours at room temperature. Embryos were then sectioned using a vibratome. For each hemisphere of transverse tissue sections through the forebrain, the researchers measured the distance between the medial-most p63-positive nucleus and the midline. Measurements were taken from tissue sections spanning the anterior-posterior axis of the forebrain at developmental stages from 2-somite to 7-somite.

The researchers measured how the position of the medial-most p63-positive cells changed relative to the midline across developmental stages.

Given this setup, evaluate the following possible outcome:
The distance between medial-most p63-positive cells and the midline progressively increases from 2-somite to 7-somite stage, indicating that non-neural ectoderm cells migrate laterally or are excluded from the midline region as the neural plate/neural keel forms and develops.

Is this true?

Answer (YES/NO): NO